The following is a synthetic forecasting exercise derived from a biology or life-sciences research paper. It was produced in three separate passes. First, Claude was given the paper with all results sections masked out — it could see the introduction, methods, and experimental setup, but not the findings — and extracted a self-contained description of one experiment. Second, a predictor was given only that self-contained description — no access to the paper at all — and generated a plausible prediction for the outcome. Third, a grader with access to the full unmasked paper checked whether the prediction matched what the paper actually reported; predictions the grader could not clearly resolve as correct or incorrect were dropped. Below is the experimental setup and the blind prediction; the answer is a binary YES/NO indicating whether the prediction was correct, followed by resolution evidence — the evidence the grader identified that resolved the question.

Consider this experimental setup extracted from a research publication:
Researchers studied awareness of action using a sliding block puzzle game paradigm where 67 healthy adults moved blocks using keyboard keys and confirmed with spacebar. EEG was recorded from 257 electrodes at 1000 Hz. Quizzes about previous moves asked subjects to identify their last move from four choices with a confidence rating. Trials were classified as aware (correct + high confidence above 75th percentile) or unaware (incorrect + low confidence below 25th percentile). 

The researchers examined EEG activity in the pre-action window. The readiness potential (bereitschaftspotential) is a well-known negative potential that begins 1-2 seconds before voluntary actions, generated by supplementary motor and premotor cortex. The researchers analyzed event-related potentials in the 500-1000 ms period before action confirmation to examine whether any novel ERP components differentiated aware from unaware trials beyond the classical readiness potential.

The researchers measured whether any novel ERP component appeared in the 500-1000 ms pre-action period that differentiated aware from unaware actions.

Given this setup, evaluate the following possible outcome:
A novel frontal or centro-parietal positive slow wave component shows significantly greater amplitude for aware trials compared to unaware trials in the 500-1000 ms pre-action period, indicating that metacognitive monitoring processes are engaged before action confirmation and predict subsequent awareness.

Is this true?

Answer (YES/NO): NO